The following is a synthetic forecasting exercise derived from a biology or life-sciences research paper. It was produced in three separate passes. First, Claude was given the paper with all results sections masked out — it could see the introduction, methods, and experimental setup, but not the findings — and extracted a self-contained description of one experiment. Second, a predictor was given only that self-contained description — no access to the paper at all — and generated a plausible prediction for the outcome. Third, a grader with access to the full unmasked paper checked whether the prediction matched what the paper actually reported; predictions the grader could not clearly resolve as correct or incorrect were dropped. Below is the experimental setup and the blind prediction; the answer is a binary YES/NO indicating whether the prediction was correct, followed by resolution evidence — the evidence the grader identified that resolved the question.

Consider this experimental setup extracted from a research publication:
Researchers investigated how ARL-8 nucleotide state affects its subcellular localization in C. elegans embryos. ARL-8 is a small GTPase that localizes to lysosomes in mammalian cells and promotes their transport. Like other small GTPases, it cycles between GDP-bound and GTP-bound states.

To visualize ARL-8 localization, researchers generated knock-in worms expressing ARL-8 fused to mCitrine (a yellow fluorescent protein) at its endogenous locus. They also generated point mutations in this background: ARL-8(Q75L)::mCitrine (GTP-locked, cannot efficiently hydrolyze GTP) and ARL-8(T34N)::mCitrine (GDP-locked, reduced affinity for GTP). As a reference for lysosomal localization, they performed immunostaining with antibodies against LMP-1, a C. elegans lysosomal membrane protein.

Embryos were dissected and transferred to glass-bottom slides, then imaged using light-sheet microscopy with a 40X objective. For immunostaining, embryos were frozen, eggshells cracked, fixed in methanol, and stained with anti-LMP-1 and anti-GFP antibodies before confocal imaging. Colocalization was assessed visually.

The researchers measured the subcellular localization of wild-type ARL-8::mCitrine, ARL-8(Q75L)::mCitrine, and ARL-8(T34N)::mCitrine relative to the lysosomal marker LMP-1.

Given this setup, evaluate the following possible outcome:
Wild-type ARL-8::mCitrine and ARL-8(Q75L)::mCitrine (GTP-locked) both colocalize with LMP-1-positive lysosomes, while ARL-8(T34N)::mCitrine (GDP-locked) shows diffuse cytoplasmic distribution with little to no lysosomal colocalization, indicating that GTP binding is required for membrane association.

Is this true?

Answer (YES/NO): NO